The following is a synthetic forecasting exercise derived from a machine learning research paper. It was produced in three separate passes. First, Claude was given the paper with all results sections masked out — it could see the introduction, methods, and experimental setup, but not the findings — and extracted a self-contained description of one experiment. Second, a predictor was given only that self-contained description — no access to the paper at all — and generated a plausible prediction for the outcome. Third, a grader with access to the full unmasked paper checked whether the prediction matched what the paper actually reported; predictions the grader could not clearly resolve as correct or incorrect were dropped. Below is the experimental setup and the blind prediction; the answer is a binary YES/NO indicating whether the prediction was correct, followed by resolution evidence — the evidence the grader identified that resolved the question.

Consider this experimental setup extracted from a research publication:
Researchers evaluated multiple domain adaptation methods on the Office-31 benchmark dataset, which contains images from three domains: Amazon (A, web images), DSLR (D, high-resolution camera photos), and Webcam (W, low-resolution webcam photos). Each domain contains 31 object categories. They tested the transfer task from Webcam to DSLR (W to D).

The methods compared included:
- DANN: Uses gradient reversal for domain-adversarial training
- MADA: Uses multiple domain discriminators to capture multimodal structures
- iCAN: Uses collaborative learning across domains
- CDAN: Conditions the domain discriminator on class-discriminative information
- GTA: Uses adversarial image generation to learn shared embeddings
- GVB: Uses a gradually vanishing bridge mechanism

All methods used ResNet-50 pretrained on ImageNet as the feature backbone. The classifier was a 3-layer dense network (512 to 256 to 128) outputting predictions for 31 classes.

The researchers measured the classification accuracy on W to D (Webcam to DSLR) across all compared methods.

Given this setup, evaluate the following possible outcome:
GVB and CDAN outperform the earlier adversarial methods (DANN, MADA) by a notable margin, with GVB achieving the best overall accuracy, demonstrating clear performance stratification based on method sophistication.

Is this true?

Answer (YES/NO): NO